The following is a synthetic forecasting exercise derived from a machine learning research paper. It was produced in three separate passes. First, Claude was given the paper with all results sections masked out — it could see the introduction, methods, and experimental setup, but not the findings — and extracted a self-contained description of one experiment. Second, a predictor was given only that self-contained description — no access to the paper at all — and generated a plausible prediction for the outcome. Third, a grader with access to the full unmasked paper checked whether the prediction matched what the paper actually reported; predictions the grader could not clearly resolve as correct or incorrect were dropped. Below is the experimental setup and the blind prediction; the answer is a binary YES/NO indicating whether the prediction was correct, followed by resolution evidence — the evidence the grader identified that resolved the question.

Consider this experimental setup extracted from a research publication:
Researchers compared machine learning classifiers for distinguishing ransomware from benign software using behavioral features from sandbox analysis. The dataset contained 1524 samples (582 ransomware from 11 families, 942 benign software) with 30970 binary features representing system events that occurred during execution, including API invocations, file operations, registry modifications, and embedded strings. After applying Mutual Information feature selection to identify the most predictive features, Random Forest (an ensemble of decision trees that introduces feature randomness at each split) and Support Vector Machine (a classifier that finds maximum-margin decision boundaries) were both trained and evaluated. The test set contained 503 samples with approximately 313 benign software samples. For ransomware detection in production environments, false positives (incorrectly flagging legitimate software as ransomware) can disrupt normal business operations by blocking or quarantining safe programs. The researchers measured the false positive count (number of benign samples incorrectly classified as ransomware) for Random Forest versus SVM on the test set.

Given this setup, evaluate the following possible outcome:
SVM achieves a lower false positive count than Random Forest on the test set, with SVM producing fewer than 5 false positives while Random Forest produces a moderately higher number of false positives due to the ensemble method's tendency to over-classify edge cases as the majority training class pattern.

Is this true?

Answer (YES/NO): NO